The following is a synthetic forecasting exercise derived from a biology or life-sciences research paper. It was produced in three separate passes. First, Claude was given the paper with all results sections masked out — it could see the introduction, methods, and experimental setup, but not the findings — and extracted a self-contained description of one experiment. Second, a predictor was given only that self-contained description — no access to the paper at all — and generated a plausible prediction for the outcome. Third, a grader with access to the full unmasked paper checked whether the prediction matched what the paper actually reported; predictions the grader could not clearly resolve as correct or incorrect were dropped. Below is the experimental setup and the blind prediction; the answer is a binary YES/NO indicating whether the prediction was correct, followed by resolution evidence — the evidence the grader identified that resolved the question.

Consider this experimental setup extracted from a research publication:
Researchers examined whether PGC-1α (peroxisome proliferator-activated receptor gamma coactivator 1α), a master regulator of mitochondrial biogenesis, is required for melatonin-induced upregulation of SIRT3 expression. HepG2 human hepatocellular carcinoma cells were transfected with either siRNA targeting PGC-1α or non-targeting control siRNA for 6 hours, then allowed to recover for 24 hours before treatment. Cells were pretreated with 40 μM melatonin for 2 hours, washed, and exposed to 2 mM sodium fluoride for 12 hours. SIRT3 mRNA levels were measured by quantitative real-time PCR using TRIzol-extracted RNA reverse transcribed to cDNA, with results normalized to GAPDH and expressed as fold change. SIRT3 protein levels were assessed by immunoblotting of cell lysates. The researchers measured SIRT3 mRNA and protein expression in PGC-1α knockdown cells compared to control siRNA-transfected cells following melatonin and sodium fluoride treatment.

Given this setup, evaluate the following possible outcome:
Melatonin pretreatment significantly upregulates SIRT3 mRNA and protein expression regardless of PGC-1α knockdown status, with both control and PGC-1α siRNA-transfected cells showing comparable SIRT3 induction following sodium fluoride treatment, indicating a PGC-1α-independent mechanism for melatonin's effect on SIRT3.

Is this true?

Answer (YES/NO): NO